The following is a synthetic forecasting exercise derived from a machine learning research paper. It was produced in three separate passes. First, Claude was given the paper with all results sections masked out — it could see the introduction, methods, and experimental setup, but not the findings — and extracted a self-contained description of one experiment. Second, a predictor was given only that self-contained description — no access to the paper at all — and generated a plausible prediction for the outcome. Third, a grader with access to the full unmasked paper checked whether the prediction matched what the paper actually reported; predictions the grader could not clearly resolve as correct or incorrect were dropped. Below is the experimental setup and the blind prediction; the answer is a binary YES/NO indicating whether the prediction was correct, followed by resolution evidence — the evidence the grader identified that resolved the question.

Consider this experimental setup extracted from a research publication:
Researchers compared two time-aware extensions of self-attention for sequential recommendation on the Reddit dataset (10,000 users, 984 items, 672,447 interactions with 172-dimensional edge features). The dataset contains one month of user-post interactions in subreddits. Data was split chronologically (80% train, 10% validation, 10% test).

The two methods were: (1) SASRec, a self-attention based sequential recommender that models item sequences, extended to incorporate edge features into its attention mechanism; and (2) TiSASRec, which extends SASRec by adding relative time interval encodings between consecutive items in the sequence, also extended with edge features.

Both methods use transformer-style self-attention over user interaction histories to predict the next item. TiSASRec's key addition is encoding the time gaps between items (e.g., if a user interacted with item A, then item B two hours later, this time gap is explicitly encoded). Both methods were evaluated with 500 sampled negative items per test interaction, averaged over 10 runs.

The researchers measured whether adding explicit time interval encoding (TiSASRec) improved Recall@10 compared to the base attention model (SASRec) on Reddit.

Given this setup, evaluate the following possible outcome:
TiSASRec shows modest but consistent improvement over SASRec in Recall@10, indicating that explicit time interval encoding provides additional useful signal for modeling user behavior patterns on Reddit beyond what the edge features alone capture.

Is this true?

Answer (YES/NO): NO